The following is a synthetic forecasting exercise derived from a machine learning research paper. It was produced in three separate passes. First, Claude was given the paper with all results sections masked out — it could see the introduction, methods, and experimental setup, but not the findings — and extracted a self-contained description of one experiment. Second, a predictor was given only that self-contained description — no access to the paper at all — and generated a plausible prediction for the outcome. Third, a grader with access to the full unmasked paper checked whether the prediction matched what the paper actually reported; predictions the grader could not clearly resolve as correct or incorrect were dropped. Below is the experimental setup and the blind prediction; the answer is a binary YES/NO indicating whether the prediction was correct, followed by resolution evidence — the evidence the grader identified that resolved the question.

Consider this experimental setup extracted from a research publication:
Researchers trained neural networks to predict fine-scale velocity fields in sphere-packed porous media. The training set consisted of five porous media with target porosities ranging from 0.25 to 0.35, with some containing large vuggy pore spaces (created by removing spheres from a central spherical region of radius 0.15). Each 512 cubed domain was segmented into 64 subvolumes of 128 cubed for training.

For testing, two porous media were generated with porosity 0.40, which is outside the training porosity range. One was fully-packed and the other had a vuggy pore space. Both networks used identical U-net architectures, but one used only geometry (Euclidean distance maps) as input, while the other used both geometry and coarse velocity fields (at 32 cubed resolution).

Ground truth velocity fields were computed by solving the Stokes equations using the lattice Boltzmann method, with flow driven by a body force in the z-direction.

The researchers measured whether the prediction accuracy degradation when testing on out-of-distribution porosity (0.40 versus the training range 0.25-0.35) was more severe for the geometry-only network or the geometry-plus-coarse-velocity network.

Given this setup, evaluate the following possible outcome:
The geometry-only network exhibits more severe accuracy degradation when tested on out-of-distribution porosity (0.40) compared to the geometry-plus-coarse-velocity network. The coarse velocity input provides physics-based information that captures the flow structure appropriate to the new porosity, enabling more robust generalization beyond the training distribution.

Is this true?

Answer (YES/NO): YES